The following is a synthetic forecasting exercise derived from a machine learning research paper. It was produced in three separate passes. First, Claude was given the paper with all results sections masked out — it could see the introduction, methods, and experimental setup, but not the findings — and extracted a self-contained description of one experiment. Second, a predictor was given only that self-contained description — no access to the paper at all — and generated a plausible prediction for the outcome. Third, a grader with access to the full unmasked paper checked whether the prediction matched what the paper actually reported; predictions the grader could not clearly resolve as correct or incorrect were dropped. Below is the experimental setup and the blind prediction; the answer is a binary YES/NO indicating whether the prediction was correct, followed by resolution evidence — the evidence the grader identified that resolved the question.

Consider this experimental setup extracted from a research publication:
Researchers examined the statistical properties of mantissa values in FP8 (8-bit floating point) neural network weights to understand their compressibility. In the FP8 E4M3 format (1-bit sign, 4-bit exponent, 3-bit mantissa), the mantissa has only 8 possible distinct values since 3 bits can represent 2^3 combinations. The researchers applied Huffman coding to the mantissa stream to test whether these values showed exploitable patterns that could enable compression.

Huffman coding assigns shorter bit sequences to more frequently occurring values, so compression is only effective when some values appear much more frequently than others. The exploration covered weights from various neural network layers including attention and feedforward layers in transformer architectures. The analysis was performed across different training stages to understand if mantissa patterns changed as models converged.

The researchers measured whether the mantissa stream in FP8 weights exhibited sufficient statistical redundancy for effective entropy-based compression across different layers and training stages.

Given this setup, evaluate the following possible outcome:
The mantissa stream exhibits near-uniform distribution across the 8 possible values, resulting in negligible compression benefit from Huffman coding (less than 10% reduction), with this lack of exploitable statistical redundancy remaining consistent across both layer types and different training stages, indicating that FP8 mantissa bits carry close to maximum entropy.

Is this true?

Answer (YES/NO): NO